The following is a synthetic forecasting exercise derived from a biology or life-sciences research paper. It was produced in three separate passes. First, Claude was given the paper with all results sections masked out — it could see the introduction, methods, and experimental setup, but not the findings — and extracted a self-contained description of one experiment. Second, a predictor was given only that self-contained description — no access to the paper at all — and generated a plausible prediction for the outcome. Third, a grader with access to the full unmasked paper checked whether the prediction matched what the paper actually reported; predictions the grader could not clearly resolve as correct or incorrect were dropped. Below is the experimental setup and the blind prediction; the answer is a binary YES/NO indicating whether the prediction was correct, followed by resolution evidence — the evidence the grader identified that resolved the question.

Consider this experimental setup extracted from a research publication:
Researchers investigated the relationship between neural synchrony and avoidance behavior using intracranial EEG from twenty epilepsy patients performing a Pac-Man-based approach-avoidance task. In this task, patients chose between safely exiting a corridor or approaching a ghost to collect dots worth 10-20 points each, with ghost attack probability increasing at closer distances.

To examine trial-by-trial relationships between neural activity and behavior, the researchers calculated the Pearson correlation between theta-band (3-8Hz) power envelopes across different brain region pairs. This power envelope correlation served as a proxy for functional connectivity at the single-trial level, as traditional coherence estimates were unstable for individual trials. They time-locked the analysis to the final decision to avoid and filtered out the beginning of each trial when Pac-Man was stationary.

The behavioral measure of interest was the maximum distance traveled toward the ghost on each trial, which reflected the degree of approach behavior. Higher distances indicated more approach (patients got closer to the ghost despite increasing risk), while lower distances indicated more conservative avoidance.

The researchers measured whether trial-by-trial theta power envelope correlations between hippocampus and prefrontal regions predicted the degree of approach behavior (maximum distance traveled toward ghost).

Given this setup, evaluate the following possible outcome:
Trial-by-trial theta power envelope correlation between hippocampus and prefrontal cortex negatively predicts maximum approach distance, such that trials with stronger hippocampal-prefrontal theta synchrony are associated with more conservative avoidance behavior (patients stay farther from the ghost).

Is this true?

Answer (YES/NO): NO